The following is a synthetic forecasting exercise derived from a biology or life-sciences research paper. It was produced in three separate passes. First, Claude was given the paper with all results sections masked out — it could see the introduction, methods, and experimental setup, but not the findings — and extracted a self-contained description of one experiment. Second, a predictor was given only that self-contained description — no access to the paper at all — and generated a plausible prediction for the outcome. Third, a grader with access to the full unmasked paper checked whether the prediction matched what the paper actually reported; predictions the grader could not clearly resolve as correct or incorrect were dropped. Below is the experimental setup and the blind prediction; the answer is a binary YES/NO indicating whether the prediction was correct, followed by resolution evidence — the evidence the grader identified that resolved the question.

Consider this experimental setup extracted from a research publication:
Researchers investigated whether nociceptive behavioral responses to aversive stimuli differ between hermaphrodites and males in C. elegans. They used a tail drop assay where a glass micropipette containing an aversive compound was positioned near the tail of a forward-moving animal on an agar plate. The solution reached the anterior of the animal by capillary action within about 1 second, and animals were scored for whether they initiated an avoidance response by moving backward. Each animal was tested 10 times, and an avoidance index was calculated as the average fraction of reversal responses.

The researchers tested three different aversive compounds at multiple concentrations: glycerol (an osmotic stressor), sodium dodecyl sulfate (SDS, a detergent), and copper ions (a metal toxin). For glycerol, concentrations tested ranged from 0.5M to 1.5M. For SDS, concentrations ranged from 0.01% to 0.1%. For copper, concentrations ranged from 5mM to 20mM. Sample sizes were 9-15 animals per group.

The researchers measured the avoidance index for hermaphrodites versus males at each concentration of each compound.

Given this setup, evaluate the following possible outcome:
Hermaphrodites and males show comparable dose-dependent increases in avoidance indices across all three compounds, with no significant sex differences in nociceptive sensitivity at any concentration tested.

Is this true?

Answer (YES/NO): NO